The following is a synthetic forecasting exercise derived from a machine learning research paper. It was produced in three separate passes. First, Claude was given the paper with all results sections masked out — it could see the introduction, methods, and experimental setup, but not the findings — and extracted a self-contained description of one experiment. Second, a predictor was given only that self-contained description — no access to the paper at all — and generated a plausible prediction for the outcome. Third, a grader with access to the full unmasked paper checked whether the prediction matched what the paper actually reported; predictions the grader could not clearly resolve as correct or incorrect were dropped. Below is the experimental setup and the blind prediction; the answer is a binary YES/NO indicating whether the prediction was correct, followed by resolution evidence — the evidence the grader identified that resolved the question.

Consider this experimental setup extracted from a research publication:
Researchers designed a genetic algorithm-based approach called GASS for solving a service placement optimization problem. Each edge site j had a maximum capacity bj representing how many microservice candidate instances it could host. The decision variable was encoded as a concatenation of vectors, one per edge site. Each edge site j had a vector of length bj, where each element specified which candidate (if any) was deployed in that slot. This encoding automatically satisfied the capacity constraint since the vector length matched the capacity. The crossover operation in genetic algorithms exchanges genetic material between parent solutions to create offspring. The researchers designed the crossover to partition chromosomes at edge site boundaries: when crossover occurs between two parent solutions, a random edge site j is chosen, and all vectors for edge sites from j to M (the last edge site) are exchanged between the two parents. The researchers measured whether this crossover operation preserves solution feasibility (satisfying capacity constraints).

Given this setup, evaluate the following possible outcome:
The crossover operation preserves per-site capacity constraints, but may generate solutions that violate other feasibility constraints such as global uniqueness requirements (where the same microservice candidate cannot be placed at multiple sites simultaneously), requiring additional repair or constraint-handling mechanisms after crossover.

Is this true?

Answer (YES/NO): NO